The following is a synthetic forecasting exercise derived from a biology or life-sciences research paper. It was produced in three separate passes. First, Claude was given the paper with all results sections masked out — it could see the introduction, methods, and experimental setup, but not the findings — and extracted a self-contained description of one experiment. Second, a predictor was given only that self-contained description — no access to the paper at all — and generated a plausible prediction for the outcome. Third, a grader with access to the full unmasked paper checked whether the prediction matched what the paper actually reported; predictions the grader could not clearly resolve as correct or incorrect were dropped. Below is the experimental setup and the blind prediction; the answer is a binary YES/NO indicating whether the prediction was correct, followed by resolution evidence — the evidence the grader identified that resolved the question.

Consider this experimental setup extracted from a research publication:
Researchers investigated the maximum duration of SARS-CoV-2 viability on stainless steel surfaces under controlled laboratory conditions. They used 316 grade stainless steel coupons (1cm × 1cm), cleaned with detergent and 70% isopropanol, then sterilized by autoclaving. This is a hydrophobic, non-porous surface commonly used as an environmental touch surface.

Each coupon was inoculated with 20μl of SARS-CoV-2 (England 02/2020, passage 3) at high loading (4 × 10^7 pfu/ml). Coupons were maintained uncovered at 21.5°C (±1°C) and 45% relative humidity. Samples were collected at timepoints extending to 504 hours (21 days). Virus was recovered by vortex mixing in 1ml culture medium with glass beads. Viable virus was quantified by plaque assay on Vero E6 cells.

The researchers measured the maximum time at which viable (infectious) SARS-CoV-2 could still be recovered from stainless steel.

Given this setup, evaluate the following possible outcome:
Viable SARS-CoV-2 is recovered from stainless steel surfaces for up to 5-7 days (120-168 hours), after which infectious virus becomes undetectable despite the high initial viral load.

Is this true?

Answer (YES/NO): YES